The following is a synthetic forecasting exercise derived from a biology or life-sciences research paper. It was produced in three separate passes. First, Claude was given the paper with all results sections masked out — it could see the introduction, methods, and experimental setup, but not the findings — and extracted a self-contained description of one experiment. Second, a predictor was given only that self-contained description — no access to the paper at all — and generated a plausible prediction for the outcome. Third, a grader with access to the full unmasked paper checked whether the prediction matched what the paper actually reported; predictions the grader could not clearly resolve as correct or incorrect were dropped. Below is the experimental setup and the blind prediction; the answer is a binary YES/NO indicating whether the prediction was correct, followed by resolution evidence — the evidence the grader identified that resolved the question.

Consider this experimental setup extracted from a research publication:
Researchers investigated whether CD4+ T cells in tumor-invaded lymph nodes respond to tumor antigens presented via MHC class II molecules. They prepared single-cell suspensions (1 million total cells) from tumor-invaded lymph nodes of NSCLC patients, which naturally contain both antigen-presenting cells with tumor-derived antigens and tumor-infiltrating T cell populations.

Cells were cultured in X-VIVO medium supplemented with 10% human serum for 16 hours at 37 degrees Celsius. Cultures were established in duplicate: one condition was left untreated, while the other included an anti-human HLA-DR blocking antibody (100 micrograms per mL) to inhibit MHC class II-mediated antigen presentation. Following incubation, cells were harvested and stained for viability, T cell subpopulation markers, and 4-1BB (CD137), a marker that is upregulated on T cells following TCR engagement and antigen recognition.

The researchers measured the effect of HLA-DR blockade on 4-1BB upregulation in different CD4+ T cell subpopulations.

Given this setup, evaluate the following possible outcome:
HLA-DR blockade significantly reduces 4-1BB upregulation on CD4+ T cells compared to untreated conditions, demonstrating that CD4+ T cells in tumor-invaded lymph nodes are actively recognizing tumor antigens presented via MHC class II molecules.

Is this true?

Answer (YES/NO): YES